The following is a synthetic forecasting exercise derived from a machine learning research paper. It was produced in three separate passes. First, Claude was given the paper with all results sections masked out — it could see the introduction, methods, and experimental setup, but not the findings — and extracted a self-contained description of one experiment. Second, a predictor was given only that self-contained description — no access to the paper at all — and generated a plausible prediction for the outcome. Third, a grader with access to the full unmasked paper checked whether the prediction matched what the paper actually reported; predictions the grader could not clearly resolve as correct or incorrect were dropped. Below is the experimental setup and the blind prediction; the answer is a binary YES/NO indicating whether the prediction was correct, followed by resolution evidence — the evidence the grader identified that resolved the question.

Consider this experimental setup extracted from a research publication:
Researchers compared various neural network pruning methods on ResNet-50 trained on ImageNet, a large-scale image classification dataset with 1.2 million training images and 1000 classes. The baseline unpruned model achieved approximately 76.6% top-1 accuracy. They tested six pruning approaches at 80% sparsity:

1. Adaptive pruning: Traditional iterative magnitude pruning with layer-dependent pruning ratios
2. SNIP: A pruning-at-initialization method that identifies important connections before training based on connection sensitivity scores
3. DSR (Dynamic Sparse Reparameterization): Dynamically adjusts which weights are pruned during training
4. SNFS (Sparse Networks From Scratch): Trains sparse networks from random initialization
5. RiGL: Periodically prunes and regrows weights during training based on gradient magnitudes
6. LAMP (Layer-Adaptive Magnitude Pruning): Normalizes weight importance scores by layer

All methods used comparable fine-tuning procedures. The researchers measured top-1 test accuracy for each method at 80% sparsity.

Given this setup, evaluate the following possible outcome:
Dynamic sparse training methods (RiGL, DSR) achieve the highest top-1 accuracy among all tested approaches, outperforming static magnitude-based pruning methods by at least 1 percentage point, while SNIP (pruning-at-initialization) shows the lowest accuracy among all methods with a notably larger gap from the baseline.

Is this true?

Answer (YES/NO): NO